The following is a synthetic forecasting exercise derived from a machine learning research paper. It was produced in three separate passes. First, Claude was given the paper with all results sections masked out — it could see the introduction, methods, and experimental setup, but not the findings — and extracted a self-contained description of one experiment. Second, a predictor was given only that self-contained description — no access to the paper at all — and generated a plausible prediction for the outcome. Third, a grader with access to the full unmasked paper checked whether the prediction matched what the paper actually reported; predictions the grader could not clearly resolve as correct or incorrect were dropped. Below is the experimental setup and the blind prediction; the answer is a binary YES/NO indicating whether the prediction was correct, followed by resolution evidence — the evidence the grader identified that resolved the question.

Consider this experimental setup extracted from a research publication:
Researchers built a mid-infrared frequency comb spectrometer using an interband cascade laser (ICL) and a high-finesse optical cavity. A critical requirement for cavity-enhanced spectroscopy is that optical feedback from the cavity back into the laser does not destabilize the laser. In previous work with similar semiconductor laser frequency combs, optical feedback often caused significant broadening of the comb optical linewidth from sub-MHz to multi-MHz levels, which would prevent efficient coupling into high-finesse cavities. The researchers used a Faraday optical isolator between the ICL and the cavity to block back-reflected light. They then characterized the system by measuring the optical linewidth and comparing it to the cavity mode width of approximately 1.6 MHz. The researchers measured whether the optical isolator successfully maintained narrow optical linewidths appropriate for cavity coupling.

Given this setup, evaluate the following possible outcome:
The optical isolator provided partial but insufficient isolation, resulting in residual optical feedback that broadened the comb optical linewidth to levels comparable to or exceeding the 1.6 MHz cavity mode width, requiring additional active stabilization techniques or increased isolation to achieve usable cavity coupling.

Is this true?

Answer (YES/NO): NO